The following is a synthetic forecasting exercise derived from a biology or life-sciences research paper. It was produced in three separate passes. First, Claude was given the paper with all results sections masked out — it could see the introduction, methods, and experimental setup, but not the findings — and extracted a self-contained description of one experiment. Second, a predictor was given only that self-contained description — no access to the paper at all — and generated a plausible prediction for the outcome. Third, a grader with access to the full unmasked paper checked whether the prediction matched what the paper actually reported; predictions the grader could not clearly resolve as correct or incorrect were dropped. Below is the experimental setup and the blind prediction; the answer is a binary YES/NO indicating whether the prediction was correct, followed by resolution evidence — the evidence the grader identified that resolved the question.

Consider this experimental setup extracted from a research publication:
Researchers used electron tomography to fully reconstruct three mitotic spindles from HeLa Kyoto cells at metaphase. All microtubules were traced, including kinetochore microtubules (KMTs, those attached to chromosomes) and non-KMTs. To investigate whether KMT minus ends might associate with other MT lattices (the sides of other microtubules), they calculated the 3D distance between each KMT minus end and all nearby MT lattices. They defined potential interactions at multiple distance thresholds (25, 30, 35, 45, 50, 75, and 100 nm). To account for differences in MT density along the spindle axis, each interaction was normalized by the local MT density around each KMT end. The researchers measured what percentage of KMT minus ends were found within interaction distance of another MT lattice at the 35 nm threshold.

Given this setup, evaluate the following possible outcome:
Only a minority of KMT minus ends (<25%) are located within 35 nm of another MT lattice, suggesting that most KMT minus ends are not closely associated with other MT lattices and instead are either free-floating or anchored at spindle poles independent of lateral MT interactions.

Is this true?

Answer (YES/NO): NO